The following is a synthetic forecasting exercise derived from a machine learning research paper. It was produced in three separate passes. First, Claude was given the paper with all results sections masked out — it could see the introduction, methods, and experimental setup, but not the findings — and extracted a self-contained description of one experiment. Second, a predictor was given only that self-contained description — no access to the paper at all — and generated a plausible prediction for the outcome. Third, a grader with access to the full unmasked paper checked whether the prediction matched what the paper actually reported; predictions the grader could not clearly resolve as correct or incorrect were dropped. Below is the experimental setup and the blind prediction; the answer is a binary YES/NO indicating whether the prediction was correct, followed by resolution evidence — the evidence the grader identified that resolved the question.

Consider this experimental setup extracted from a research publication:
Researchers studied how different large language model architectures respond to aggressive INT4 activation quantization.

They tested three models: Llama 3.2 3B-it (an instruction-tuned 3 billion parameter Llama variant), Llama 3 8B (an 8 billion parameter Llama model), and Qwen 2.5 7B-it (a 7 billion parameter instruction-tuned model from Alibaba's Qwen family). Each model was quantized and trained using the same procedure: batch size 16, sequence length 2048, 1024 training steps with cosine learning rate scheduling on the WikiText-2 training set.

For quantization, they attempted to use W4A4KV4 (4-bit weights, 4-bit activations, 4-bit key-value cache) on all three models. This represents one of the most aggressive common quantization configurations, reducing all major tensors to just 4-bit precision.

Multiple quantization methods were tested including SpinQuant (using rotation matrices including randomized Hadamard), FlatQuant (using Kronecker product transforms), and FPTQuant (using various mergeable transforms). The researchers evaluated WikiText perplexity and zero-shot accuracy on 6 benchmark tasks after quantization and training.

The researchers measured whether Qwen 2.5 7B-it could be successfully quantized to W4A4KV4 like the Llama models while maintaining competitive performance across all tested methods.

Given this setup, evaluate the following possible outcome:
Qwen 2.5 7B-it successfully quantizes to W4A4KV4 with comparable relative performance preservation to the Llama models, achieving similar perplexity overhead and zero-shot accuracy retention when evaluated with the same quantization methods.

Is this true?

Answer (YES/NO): NO